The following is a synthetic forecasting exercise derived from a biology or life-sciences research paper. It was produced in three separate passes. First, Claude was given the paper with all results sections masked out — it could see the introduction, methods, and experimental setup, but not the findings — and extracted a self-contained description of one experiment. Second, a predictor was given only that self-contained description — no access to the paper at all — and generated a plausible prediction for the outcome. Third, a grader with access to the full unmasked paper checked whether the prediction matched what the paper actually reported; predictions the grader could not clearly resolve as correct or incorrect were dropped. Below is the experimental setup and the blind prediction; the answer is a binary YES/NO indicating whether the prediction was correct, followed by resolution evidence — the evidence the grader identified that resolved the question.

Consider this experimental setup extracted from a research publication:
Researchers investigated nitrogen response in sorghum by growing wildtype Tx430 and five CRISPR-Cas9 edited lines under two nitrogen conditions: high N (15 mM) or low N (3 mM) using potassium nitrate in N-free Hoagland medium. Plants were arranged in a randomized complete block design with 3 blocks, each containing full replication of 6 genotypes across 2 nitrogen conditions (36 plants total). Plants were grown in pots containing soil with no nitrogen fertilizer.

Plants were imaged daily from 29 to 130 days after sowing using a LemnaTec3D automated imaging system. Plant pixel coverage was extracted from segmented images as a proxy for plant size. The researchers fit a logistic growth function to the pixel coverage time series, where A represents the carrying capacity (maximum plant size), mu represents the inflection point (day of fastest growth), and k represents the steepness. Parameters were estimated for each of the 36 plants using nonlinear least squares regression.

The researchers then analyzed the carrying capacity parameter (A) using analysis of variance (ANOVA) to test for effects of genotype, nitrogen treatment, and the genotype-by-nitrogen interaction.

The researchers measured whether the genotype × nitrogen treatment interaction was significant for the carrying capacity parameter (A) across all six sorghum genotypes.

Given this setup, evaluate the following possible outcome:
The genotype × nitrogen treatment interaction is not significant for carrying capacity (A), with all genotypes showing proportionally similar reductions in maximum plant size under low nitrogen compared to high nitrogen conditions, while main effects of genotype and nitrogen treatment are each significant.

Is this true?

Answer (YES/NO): NO